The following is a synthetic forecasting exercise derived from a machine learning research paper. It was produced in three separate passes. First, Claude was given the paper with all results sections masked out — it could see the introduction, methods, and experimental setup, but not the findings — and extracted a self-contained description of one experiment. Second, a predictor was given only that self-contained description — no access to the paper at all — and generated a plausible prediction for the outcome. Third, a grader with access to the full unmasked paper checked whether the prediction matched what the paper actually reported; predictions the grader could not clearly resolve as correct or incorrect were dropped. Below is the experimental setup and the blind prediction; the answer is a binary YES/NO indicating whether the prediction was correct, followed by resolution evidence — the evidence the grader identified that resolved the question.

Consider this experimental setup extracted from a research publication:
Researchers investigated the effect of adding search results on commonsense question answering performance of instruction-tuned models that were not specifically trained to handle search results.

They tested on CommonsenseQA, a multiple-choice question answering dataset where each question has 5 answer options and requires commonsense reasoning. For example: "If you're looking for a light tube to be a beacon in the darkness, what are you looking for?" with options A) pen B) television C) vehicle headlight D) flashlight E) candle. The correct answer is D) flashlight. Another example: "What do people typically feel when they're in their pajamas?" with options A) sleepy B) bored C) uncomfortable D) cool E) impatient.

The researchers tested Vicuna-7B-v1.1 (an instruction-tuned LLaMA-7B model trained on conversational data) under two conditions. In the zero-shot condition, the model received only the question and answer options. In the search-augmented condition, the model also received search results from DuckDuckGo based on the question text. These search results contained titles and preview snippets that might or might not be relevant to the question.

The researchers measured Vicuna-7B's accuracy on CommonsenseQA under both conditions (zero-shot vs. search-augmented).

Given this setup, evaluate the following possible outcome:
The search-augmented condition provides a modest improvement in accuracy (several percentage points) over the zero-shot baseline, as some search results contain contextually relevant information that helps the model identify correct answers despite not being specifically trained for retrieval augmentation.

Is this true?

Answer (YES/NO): NO